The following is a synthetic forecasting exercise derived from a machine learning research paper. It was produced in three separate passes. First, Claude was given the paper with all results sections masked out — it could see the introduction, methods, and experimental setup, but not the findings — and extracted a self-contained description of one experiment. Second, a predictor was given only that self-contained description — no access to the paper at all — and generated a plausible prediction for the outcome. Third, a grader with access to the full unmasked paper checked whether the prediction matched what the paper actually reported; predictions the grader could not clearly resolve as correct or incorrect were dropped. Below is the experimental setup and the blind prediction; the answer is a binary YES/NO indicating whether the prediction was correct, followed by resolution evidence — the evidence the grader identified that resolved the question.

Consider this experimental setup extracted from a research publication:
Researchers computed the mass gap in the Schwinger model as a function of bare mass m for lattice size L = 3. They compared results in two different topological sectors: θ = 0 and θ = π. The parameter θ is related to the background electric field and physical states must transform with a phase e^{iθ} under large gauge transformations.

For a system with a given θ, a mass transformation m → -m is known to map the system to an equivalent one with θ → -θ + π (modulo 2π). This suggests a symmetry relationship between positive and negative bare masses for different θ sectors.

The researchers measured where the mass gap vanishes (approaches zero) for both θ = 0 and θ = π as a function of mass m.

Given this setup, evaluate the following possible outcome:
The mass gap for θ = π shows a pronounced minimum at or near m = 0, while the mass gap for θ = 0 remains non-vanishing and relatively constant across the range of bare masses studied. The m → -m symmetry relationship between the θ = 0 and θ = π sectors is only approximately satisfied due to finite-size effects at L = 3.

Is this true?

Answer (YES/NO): NO